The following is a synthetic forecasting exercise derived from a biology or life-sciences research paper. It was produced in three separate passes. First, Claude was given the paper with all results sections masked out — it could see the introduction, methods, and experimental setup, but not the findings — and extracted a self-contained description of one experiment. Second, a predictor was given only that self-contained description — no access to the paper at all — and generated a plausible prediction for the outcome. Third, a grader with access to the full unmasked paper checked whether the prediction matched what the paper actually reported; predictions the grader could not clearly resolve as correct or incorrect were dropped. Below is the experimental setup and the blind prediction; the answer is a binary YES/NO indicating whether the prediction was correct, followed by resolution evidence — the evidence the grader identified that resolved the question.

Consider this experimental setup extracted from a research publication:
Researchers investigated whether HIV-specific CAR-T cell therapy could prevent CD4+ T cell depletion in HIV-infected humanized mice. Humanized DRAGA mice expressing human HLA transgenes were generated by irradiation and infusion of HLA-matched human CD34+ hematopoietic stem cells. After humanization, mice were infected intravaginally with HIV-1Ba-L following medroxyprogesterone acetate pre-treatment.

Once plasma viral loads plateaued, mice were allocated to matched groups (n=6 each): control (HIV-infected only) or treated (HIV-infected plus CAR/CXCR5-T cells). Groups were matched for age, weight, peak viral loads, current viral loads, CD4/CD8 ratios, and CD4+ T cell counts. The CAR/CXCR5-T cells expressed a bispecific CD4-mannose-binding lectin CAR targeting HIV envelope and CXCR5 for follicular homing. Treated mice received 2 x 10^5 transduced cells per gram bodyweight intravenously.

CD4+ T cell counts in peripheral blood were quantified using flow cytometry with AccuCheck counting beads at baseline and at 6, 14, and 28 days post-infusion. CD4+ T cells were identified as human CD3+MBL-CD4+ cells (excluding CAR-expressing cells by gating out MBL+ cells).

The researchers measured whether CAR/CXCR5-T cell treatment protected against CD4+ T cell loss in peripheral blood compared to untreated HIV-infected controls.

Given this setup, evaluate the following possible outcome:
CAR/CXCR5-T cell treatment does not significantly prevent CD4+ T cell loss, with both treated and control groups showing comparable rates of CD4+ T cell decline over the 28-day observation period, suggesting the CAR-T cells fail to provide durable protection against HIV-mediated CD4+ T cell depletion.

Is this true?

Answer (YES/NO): YES